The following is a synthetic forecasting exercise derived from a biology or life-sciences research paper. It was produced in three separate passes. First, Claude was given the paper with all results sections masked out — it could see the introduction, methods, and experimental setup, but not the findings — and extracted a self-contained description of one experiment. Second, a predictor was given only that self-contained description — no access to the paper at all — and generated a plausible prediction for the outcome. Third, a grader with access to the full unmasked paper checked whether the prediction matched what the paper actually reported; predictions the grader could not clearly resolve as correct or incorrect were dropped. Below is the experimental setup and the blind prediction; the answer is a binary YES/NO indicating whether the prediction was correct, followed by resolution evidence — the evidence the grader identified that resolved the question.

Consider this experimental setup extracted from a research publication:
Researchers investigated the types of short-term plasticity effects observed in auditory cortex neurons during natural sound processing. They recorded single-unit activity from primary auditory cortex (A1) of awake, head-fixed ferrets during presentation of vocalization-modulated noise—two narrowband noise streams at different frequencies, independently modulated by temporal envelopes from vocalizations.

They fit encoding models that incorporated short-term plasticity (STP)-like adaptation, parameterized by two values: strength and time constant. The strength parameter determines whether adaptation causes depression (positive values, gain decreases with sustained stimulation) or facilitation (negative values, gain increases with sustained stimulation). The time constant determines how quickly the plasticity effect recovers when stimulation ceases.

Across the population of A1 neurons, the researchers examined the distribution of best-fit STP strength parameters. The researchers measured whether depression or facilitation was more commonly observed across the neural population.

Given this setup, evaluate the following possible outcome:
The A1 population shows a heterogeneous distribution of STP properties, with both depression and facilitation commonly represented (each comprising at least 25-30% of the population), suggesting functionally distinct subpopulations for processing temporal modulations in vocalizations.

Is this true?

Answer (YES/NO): NO